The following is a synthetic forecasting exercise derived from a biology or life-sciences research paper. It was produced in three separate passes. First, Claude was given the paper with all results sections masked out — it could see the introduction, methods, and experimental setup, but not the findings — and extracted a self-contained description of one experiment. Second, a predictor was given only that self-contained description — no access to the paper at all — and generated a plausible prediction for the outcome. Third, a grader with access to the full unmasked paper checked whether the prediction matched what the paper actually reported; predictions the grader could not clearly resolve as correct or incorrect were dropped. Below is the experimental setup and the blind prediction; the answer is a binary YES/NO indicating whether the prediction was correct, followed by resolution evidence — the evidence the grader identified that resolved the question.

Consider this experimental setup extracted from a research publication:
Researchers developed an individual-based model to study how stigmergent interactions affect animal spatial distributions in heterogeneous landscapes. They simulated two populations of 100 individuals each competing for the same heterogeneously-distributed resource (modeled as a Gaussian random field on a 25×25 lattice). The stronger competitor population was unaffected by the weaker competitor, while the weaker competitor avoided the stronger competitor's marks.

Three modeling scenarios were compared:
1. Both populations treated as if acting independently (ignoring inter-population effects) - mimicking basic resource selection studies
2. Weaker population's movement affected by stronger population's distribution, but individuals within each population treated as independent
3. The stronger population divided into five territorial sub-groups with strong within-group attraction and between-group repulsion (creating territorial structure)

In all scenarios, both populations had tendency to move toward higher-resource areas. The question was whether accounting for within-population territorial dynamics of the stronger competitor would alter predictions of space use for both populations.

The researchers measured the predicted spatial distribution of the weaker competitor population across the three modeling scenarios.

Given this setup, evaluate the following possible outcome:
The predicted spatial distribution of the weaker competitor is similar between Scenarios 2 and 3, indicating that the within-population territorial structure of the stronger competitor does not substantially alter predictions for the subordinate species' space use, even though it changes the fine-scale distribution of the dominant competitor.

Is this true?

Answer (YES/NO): NO